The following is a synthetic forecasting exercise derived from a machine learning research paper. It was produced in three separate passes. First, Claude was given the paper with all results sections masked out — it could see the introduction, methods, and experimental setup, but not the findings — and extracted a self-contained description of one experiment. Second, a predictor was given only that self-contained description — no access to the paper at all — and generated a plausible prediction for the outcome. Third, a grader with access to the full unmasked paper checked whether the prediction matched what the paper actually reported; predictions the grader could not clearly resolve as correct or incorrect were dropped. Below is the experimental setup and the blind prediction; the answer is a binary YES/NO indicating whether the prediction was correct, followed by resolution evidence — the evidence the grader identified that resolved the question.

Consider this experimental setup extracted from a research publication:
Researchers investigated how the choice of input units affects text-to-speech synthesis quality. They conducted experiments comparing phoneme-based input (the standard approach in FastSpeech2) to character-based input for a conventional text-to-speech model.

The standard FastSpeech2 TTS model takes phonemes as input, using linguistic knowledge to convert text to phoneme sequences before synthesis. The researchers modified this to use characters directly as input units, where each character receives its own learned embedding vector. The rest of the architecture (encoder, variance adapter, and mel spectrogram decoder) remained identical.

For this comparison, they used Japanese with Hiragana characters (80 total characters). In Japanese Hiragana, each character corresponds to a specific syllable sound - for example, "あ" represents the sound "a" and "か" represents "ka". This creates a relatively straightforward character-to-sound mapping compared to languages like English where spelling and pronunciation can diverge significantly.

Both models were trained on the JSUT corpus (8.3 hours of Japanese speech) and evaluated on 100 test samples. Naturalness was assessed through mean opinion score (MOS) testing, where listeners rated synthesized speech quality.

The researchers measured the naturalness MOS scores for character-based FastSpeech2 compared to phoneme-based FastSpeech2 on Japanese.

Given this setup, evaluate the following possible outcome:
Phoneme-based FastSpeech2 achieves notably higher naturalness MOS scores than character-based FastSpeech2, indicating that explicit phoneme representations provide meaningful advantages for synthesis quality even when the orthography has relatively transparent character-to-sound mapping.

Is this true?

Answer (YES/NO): NO